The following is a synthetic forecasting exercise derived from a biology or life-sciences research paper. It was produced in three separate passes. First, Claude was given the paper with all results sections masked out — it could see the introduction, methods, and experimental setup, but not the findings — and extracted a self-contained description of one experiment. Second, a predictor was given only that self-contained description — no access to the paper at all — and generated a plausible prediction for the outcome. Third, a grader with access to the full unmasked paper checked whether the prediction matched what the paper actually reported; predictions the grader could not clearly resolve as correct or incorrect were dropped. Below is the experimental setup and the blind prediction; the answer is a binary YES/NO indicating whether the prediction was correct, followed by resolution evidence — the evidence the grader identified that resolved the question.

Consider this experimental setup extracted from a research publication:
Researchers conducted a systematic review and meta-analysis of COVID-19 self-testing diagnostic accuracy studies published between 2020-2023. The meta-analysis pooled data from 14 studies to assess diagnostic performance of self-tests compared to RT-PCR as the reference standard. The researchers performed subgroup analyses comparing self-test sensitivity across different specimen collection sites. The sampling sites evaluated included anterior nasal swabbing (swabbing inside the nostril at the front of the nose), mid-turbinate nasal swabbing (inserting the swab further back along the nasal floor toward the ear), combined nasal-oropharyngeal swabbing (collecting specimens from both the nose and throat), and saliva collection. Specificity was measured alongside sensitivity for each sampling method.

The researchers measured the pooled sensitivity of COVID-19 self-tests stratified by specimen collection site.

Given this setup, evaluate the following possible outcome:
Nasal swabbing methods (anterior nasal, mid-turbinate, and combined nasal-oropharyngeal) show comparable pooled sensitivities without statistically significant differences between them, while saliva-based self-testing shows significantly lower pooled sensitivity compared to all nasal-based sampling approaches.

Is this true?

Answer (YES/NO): NO